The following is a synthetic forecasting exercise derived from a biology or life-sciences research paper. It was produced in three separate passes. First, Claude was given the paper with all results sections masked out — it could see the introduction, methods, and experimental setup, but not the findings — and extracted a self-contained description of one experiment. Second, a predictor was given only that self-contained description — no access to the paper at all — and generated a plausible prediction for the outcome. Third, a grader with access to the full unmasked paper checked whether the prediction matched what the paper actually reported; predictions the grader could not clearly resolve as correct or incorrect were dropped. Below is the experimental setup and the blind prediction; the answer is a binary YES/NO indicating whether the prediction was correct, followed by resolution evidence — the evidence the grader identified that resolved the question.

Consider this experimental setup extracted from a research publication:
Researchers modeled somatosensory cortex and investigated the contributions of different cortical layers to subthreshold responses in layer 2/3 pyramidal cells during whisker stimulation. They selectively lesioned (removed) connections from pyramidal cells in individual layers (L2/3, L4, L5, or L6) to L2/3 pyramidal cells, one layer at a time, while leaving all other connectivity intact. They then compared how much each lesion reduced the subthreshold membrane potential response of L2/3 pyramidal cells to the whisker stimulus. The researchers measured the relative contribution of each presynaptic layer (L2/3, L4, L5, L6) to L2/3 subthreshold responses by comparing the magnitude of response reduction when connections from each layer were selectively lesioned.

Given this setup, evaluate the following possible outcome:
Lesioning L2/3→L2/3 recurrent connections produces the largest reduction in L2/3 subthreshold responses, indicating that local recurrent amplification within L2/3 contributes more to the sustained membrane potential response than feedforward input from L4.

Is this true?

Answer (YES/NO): NO